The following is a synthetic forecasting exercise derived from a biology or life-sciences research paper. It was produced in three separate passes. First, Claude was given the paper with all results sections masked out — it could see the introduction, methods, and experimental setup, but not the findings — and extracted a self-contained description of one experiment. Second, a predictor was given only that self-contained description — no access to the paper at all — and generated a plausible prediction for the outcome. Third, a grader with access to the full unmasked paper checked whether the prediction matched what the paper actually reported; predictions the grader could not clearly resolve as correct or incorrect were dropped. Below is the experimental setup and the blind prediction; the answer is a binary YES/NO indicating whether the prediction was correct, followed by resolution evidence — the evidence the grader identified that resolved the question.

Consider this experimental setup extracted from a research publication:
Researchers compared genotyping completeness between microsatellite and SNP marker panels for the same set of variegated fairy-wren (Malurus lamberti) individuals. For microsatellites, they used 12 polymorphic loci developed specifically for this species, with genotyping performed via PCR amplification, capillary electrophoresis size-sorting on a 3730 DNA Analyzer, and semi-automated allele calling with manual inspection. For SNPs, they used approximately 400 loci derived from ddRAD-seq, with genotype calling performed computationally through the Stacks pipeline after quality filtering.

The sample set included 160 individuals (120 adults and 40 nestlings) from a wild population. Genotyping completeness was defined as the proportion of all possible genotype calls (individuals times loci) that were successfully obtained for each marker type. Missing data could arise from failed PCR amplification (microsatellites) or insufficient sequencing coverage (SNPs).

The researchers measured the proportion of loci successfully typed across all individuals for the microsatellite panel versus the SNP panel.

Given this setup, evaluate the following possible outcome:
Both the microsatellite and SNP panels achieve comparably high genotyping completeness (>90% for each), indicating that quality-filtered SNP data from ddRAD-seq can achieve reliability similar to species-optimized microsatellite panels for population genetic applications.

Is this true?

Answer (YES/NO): YES